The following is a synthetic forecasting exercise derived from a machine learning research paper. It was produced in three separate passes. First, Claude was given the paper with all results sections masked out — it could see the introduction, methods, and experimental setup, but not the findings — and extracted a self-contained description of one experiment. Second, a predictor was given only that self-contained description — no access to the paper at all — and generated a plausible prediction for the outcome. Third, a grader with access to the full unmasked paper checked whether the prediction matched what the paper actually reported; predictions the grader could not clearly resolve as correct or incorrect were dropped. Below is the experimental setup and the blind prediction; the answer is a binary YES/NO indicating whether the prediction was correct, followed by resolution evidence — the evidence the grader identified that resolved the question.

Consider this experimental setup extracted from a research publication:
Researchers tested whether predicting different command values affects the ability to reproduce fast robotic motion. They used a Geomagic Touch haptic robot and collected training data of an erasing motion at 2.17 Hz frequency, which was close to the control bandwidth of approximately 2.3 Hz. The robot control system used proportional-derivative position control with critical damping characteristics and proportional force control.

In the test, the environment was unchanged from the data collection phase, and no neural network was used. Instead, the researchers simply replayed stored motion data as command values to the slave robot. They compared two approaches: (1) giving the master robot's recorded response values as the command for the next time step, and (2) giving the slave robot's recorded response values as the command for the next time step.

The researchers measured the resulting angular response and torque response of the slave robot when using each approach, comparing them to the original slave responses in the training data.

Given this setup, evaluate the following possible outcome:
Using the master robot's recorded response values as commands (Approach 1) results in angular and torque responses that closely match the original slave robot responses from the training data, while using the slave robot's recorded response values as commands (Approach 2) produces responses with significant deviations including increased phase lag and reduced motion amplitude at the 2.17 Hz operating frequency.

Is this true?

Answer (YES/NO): YES